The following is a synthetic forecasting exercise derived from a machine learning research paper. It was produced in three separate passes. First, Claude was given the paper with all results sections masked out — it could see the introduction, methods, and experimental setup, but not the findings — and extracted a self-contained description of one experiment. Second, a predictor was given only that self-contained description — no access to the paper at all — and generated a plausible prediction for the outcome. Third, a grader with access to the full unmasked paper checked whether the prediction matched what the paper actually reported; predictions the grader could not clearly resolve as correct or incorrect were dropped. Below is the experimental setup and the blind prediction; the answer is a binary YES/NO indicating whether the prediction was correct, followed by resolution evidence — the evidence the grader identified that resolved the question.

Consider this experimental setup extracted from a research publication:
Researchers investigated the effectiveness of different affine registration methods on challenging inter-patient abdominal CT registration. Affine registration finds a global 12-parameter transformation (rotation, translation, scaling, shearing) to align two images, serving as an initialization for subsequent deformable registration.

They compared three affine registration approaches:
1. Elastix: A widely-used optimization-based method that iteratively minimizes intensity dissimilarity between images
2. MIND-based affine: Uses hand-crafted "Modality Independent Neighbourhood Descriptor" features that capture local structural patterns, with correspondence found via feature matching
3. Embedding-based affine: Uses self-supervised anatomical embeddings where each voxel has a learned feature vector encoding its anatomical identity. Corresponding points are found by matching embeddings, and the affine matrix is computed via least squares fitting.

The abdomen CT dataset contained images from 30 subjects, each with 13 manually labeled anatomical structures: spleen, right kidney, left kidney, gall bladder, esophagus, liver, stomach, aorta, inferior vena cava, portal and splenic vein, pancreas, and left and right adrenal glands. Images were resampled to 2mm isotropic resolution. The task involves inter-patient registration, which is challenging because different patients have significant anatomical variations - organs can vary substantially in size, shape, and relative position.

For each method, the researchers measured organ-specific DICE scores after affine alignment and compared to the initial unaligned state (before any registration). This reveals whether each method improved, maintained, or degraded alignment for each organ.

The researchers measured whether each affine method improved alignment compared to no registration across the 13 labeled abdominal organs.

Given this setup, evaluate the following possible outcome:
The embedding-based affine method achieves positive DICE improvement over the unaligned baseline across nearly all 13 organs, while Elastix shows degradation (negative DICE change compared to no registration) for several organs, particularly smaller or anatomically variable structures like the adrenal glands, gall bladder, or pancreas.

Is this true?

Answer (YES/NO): NO